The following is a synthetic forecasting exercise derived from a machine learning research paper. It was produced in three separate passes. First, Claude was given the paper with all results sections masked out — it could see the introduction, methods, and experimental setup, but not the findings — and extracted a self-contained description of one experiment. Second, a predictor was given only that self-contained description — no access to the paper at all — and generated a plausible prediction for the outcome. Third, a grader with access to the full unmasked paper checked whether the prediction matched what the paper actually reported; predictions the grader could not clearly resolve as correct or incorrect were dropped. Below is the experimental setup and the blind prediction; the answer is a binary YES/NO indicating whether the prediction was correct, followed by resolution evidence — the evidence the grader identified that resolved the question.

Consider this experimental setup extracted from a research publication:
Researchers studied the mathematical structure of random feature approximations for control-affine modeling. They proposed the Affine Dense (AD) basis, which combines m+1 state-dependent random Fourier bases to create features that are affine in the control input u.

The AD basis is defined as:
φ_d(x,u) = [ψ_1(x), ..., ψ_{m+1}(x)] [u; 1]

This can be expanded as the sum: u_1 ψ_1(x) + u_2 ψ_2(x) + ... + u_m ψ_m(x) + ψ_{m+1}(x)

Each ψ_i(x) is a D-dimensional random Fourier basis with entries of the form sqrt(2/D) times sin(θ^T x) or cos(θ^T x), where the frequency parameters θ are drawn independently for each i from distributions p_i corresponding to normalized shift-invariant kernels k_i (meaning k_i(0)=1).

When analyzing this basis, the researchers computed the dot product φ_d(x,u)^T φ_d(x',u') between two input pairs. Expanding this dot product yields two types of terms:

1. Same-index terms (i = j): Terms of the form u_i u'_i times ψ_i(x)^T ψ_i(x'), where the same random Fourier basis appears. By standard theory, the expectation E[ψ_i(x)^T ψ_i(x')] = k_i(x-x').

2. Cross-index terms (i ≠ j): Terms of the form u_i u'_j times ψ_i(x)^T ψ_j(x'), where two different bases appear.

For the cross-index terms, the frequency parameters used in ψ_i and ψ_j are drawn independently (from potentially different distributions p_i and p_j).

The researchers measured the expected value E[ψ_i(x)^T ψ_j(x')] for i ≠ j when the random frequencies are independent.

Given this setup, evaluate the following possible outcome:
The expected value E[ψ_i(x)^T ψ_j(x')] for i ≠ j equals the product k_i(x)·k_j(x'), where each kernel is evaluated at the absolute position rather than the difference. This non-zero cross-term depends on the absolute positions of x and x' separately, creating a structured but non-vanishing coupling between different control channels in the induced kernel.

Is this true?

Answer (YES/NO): YES